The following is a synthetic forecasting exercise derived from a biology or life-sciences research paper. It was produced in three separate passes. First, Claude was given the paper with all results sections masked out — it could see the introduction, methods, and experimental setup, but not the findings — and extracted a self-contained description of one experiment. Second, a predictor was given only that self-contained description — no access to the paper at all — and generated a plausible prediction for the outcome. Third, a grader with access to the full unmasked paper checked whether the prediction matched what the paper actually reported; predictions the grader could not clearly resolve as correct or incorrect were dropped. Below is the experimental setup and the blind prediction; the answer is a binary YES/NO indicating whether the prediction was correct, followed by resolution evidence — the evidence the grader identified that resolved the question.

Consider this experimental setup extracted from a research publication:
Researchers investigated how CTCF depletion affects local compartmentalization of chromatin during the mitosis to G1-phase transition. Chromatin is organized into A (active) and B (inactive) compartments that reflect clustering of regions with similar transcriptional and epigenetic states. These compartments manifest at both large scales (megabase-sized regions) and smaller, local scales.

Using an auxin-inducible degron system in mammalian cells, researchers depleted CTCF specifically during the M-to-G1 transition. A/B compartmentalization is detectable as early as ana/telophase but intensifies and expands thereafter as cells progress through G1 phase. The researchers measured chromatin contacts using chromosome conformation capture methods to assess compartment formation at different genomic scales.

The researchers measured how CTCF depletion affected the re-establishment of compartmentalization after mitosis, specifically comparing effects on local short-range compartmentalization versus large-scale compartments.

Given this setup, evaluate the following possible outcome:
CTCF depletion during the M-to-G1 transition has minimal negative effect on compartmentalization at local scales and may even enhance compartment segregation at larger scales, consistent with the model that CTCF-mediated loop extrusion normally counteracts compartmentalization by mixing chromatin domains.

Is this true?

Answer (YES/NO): NO